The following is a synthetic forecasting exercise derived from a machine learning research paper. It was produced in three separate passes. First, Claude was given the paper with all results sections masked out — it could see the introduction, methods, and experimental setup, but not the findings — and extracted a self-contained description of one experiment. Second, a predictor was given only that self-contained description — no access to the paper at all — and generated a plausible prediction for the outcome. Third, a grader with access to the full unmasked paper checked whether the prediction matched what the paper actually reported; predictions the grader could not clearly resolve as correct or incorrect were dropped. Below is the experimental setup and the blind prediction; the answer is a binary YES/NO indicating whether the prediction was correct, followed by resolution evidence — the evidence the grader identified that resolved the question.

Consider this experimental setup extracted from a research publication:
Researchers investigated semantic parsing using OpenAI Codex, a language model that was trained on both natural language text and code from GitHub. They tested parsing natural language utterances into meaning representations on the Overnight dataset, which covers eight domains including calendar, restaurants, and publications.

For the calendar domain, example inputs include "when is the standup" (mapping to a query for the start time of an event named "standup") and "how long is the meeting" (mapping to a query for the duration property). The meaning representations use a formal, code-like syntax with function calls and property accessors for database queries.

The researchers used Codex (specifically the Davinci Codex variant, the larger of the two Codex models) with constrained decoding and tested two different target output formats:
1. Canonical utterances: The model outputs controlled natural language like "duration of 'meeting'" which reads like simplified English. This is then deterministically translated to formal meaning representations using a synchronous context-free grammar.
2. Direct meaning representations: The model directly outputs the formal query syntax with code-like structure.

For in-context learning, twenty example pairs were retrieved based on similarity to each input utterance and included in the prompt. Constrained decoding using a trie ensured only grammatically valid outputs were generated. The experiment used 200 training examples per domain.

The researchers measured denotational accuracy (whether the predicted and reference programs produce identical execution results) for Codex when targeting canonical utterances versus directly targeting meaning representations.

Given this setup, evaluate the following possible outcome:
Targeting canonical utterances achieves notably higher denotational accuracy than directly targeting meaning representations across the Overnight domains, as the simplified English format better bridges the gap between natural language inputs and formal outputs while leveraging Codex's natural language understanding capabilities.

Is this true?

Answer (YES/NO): NO